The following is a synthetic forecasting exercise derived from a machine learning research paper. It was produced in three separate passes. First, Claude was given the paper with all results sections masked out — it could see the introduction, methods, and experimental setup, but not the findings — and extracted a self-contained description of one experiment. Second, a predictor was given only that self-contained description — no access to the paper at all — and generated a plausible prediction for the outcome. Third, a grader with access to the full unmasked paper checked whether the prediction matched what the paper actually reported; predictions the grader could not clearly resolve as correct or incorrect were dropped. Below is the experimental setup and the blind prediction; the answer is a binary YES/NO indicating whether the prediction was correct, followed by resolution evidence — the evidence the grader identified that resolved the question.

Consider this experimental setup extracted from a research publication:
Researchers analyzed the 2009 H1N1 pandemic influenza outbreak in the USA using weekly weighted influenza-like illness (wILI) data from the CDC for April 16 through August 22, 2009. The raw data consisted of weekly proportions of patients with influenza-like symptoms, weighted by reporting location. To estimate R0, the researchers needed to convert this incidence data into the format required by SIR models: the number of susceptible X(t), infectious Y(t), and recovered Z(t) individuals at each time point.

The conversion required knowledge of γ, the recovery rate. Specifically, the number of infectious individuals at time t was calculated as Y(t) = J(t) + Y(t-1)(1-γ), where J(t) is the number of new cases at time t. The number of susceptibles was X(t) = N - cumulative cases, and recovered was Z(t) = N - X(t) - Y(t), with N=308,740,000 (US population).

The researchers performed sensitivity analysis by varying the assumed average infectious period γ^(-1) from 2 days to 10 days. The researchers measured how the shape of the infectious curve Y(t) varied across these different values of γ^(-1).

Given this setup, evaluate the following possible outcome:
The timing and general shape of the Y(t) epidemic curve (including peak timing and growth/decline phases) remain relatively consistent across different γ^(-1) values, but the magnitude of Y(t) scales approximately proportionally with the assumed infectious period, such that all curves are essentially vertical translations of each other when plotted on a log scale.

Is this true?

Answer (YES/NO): NO